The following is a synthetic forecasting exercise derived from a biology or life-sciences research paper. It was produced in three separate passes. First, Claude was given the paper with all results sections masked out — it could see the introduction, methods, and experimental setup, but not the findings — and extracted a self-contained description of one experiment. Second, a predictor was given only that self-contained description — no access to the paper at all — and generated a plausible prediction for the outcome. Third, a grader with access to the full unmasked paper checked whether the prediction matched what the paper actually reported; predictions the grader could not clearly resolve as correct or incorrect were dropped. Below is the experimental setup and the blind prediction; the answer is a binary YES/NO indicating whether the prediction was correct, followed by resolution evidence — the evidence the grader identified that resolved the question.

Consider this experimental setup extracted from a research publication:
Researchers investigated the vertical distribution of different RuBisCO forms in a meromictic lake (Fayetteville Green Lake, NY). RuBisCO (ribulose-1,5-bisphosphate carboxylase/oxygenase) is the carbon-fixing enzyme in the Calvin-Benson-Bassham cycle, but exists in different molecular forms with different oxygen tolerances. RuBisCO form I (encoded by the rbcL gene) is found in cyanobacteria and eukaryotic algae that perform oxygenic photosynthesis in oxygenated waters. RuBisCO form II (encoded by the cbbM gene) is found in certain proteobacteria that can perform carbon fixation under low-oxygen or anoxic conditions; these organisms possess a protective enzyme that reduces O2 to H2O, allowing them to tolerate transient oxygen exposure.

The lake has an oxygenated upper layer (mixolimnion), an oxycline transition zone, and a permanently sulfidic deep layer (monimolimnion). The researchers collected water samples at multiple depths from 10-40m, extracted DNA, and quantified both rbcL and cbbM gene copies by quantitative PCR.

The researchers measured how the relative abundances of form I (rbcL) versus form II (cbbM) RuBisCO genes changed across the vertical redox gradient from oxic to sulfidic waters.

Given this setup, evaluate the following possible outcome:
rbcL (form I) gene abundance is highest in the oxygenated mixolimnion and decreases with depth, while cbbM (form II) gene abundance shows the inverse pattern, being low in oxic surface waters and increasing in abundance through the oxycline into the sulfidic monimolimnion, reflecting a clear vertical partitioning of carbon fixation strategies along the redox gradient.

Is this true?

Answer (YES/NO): NO